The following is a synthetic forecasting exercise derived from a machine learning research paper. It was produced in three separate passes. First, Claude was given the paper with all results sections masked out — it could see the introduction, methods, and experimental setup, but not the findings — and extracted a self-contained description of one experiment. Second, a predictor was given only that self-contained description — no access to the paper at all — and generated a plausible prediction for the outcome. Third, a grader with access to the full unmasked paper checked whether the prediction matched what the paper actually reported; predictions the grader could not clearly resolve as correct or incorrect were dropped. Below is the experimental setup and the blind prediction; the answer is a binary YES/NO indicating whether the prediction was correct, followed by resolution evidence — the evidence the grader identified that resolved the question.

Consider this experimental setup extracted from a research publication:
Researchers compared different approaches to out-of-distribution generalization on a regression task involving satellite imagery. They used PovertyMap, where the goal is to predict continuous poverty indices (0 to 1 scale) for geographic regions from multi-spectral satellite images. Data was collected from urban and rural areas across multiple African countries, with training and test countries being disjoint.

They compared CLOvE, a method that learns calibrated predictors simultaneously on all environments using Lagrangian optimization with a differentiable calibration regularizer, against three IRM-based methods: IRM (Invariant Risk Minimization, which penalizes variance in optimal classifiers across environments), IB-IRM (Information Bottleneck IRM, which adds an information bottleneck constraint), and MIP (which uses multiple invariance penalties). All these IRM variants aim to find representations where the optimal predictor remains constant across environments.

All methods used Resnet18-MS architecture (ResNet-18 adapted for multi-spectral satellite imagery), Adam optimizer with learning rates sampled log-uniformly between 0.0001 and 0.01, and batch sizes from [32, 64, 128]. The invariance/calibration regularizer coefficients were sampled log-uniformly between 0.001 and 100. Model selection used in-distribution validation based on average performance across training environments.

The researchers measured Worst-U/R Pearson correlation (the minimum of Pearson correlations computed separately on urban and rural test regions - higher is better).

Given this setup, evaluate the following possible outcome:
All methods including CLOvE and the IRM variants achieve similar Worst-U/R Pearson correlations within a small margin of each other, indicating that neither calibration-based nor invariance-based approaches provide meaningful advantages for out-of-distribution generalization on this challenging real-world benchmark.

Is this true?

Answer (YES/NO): NO